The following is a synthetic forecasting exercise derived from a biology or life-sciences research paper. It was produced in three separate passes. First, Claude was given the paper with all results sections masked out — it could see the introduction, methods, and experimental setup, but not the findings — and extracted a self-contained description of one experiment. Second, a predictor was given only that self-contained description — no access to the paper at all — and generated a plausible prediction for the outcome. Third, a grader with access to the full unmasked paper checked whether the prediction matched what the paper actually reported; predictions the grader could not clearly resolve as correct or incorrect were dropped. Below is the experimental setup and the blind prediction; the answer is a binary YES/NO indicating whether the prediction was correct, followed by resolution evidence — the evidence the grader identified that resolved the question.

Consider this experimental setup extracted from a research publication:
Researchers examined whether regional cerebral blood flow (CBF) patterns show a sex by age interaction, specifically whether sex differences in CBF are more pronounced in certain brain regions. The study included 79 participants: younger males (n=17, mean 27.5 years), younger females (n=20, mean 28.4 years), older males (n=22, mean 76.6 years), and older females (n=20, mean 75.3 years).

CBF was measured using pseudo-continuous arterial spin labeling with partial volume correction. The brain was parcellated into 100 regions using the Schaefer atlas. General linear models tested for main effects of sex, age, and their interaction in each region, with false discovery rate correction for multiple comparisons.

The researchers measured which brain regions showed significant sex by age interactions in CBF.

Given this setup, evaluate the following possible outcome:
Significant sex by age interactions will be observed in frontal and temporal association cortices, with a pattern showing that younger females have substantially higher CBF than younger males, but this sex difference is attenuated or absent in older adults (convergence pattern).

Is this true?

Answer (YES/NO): NO